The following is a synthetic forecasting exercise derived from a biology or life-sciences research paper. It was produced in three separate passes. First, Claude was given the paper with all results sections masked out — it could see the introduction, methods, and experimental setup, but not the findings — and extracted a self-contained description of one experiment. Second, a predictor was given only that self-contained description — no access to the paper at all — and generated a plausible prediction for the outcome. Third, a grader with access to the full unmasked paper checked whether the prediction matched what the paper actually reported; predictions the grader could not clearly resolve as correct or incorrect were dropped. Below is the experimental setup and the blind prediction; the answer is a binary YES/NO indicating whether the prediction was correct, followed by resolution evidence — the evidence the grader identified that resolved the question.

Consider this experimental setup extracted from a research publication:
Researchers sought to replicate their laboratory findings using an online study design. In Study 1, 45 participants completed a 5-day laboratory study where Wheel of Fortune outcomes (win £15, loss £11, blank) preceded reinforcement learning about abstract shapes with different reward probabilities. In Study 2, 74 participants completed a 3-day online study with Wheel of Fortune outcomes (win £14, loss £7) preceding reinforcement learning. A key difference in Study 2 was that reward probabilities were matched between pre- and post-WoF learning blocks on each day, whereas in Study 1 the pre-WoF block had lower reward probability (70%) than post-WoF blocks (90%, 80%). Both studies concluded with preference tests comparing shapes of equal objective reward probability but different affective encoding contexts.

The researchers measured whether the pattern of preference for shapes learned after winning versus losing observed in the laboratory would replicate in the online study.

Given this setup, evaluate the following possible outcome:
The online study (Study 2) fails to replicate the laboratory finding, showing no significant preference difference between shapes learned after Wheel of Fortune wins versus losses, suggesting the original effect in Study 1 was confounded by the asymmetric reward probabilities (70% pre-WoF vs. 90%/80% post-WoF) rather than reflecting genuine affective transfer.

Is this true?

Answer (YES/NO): NO